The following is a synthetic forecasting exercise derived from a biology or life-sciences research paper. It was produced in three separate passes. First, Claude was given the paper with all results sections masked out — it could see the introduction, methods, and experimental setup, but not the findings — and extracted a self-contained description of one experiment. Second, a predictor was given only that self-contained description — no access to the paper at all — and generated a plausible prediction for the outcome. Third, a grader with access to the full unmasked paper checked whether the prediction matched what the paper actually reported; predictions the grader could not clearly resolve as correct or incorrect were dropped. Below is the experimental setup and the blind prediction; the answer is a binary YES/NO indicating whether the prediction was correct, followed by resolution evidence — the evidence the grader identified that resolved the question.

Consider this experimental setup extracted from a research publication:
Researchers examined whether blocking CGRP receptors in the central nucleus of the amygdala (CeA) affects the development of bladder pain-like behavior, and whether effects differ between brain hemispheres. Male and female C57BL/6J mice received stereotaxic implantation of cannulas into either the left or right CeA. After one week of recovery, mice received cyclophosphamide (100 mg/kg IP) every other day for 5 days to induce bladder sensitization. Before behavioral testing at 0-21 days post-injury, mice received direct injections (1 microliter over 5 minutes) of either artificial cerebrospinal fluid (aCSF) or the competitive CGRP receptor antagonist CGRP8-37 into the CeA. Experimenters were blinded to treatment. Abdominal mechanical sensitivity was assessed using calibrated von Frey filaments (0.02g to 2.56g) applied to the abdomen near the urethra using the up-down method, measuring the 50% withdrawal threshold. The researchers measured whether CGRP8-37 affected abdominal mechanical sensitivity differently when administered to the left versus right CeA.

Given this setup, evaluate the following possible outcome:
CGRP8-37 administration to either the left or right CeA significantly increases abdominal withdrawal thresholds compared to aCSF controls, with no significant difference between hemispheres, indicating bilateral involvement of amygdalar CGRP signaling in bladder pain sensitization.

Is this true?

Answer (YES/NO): NO